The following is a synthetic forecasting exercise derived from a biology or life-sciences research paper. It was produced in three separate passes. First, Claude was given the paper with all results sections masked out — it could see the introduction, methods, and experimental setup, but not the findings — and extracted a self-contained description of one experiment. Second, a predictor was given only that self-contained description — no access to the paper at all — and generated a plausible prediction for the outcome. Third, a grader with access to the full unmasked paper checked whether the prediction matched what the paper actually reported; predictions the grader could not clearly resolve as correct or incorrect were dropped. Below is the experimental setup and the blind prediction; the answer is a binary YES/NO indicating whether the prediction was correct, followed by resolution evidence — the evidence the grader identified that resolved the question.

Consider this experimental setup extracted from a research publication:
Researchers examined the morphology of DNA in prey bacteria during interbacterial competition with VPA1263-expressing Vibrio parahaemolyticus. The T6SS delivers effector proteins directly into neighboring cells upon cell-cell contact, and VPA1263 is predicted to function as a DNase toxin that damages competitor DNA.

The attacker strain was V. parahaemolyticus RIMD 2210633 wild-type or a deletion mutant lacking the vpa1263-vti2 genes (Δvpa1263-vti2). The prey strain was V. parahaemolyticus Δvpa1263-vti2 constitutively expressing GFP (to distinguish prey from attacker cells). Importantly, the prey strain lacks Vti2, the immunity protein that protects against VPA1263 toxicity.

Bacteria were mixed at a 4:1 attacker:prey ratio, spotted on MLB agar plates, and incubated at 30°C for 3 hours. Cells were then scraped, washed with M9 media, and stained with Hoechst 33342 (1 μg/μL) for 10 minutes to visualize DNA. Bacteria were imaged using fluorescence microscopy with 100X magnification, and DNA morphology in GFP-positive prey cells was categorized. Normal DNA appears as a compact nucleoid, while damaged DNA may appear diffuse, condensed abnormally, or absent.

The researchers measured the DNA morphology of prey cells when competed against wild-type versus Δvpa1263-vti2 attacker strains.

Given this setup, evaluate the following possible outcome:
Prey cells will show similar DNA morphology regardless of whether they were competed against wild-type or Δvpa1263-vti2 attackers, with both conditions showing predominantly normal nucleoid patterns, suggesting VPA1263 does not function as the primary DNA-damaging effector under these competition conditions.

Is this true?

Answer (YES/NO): NO